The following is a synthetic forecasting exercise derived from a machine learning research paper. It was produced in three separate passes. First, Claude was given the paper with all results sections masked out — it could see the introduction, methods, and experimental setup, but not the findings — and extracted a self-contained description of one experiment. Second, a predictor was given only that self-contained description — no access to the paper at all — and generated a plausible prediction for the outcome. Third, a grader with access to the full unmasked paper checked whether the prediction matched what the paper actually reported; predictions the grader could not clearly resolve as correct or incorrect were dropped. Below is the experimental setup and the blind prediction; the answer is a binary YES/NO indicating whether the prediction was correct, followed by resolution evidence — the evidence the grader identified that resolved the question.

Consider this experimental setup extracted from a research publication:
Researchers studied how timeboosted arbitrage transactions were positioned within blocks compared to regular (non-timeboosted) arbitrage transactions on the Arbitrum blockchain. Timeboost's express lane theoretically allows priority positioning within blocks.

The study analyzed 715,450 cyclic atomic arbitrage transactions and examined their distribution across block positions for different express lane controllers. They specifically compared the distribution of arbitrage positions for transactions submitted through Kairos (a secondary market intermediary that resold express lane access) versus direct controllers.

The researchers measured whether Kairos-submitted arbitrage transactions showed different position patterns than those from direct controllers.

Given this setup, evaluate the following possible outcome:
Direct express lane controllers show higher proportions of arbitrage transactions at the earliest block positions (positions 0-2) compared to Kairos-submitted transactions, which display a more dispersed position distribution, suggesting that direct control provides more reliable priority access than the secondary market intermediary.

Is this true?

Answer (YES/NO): NO